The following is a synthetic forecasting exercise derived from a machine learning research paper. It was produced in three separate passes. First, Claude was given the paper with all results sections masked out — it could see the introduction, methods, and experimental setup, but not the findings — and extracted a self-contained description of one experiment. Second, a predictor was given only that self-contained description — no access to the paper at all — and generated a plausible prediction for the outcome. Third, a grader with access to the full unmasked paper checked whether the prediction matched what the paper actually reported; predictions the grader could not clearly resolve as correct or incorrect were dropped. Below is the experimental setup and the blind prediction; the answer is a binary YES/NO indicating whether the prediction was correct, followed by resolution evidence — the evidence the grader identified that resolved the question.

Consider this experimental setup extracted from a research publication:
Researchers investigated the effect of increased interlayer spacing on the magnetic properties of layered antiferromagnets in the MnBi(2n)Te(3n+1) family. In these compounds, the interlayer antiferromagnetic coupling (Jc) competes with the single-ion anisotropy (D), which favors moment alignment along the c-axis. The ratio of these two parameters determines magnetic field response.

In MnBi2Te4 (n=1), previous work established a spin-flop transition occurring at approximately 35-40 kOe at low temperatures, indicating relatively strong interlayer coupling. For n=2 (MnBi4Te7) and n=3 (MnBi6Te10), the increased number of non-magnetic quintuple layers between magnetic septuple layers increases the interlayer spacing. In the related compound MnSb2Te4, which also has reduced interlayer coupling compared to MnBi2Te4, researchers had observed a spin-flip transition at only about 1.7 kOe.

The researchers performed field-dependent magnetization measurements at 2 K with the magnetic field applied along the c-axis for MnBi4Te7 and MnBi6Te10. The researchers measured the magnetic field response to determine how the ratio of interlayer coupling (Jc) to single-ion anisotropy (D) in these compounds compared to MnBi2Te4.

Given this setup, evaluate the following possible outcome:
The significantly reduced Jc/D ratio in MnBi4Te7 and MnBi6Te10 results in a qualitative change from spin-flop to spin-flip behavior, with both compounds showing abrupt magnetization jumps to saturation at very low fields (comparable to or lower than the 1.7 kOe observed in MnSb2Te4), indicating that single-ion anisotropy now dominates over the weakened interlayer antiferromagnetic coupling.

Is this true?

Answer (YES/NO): YES